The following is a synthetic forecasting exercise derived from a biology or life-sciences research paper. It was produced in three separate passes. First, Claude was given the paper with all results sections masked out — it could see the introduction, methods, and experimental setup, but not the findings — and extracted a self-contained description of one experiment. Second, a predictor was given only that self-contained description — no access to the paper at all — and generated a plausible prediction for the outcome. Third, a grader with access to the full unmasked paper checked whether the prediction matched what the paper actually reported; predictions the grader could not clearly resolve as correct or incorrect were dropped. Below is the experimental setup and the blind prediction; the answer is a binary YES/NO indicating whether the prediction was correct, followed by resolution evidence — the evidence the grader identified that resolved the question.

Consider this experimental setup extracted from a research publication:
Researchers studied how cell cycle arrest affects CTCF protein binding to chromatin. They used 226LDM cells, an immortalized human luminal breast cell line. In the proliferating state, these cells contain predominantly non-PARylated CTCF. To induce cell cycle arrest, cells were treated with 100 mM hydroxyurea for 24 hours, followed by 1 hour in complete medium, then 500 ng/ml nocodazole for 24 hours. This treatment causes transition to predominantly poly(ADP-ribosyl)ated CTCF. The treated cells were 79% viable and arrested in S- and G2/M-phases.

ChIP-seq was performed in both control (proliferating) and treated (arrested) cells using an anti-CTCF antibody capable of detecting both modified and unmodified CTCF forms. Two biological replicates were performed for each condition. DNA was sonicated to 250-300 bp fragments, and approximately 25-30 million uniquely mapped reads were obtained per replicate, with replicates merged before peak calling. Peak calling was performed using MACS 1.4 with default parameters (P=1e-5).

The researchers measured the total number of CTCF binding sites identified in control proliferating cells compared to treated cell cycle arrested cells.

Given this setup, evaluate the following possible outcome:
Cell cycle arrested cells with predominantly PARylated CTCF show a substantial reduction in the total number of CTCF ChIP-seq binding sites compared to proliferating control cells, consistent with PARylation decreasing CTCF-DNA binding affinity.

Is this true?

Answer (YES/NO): YES